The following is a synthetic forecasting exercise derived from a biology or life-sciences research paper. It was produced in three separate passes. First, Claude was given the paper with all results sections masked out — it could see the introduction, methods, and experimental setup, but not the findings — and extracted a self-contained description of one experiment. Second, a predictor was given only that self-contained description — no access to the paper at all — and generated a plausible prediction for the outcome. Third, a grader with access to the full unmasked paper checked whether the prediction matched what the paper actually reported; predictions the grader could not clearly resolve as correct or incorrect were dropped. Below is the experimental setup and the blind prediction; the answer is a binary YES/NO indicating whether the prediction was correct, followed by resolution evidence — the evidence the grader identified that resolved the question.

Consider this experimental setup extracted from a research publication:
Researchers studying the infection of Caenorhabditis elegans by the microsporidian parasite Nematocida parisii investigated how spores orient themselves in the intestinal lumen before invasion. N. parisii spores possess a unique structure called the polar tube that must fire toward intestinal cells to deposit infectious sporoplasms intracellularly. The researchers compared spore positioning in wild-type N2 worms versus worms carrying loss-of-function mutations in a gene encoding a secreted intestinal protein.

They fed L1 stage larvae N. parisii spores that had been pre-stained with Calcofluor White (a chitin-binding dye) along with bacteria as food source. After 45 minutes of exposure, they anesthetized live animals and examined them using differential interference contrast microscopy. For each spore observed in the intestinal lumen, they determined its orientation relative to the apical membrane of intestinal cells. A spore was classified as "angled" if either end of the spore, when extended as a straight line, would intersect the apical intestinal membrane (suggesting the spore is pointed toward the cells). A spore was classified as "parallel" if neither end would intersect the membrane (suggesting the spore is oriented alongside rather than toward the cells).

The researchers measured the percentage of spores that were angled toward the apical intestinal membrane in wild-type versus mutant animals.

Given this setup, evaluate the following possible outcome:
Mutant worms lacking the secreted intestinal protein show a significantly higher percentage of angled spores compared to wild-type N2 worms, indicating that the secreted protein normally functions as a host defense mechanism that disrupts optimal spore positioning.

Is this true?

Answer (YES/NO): NO